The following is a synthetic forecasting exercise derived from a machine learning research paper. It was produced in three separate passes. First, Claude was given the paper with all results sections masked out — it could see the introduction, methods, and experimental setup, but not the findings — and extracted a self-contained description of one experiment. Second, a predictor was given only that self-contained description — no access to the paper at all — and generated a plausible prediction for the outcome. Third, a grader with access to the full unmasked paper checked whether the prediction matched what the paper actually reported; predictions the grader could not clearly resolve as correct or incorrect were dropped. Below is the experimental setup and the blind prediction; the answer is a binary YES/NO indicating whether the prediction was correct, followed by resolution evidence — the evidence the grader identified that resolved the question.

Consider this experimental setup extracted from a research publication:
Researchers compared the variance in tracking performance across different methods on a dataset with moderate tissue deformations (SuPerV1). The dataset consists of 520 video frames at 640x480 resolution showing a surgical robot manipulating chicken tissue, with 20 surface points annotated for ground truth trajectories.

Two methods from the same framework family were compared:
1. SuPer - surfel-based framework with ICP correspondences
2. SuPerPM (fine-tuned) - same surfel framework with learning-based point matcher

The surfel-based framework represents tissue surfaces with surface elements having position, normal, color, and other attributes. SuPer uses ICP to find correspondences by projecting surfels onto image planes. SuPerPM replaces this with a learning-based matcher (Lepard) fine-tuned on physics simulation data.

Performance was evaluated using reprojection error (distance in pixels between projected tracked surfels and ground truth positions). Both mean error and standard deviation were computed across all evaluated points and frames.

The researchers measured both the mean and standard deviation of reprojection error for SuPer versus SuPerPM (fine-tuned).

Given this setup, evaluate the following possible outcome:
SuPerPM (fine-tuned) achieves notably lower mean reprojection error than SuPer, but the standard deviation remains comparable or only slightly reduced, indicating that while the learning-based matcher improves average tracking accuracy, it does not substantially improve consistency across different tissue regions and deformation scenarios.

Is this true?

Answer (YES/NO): YES